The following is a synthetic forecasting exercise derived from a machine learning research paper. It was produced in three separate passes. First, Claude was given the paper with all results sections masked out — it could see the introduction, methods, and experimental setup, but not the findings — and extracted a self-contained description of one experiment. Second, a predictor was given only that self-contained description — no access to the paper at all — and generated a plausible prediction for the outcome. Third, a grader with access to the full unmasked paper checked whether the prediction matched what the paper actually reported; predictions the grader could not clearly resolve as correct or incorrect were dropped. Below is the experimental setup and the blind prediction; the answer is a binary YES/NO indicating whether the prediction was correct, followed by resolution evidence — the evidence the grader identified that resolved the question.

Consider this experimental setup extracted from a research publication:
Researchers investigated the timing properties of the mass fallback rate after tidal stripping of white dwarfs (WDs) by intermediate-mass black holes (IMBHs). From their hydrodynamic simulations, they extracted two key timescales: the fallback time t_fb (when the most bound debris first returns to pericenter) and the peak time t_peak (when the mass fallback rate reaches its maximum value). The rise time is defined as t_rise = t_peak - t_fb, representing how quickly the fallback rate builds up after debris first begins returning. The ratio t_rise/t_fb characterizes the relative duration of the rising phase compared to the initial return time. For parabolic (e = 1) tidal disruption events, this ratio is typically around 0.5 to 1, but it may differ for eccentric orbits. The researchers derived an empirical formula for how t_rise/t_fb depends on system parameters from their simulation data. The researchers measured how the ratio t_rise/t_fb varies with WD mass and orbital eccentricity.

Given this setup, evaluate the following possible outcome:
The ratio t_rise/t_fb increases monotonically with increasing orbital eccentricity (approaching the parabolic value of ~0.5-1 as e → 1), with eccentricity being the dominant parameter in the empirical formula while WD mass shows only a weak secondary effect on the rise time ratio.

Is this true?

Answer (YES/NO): NO